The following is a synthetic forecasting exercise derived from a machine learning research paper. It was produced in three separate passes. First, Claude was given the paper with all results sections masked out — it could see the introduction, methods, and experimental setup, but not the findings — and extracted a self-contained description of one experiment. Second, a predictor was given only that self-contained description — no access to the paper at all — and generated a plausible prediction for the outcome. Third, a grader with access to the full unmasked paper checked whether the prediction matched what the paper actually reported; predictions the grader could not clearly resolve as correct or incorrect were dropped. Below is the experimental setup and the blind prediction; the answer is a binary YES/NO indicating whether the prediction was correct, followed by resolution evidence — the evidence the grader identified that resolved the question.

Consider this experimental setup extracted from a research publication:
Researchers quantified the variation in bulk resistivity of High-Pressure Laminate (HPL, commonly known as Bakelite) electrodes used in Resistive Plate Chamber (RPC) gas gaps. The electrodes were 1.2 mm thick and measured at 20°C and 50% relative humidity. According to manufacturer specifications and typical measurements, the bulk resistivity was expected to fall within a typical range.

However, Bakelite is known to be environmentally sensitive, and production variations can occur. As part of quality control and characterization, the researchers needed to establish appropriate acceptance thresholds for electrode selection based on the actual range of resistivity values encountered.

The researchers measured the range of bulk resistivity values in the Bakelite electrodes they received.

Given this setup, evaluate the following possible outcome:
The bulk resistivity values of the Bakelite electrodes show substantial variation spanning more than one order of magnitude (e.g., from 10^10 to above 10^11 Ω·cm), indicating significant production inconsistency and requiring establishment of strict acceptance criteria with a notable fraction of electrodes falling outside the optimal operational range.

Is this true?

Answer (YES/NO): NO